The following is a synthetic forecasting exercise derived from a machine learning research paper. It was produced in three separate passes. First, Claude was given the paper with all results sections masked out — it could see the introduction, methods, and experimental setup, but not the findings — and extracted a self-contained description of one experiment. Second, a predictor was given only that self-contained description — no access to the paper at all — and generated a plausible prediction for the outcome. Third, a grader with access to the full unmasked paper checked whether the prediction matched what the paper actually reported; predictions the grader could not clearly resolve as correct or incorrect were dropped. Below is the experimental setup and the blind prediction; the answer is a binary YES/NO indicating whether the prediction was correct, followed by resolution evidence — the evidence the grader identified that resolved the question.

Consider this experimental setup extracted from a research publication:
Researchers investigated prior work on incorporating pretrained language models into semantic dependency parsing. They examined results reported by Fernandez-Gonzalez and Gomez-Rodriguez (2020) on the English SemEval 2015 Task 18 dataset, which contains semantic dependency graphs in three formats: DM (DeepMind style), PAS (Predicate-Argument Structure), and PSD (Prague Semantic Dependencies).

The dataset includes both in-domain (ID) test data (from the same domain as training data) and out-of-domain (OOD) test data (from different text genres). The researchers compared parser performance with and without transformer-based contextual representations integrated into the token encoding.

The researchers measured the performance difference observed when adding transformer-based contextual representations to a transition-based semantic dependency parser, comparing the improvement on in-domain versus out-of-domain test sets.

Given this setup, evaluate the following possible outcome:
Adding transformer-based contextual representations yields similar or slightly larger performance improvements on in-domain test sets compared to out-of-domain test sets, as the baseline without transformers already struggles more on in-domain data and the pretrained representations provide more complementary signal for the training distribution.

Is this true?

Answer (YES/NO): NO